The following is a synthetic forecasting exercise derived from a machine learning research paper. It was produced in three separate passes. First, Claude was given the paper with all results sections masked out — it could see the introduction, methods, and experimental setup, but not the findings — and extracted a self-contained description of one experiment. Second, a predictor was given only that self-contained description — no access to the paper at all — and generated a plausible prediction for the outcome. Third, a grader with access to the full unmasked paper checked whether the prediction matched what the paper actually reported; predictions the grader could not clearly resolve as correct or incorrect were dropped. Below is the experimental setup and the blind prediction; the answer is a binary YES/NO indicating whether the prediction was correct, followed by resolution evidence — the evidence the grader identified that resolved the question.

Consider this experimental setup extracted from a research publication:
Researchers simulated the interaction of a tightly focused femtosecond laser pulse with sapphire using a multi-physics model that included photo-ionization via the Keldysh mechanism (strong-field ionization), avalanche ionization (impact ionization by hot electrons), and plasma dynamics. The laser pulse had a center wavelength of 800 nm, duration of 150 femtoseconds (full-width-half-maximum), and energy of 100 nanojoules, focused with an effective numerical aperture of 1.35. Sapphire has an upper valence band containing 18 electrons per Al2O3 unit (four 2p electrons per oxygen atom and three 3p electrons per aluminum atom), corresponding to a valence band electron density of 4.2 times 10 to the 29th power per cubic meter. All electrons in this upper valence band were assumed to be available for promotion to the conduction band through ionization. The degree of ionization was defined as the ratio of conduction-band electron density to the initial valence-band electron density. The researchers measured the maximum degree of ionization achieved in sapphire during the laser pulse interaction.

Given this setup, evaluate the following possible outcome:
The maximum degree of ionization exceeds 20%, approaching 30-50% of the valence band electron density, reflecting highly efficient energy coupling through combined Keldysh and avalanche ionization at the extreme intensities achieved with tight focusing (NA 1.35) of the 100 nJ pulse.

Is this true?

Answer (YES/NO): NO